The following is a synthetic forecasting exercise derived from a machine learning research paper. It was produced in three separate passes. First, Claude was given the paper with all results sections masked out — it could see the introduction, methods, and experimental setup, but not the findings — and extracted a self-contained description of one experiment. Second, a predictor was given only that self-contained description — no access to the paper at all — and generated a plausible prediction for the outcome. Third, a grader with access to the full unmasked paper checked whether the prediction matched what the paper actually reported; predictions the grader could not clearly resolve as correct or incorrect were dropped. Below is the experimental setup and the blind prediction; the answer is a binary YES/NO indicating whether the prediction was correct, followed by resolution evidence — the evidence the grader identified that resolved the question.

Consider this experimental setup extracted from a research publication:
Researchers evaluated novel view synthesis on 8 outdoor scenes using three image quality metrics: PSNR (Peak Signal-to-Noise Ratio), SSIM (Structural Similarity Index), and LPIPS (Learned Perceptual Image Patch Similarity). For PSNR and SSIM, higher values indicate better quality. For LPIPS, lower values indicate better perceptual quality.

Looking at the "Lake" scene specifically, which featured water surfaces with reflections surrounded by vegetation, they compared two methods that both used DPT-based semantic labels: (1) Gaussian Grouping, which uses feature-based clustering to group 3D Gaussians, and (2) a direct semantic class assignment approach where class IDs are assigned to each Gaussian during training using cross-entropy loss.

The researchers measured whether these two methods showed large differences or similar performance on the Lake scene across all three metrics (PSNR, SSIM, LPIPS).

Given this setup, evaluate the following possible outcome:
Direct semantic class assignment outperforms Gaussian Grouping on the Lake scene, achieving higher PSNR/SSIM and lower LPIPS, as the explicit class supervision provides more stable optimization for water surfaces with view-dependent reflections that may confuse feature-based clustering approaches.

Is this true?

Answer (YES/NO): NO